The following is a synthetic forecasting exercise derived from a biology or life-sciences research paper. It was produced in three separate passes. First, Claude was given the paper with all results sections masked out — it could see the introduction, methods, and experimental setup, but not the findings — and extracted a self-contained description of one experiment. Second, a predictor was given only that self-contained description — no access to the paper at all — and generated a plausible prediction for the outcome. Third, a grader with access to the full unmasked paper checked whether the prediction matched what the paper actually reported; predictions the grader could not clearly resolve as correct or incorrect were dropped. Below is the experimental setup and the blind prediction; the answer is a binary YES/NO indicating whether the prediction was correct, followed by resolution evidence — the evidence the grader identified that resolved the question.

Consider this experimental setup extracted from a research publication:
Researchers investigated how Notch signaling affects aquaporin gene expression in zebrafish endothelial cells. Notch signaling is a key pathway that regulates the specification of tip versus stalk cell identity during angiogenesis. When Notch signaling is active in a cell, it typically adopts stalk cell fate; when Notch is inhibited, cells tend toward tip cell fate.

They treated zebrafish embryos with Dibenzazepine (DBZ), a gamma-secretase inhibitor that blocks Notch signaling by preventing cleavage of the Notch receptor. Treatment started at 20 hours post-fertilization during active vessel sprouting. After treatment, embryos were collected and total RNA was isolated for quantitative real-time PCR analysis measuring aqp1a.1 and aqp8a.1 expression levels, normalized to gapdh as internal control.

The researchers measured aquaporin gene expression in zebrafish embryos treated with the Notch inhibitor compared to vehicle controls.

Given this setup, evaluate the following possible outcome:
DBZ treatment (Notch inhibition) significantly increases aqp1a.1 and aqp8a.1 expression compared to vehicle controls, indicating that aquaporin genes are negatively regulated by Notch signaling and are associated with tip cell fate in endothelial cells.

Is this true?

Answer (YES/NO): NO